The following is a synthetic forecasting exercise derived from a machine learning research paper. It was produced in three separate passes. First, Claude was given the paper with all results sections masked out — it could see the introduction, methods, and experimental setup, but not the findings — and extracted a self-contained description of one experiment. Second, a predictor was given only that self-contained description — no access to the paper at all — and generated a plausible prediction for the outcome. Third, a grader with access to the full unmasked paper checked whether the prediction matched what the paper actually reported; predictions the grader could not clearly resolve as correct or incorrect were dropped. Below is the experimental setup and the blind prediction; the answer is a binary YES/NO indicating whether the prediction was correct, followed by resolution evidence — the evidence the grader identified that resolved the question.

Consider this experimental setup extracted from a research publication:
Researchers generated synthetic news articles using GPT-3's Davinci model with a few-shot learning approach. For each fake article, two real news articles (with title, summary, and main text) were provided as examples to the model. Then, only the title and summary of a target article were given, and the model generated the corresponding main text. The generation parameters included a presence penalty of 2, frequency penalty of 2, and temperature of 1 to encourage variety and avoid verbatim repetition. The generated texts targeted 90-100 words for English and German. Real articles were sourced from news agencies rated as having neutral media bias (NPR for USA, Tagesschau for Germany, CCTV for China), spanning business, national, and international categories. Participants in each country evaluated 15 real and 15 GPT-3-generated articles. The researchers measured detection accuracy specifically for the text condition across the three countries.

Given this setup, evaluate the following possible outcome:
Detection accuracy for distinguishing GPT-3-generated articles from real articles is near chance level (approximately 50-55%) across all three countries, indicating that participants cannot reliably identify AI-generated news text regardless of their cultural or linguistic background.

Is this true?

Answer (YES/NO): YES